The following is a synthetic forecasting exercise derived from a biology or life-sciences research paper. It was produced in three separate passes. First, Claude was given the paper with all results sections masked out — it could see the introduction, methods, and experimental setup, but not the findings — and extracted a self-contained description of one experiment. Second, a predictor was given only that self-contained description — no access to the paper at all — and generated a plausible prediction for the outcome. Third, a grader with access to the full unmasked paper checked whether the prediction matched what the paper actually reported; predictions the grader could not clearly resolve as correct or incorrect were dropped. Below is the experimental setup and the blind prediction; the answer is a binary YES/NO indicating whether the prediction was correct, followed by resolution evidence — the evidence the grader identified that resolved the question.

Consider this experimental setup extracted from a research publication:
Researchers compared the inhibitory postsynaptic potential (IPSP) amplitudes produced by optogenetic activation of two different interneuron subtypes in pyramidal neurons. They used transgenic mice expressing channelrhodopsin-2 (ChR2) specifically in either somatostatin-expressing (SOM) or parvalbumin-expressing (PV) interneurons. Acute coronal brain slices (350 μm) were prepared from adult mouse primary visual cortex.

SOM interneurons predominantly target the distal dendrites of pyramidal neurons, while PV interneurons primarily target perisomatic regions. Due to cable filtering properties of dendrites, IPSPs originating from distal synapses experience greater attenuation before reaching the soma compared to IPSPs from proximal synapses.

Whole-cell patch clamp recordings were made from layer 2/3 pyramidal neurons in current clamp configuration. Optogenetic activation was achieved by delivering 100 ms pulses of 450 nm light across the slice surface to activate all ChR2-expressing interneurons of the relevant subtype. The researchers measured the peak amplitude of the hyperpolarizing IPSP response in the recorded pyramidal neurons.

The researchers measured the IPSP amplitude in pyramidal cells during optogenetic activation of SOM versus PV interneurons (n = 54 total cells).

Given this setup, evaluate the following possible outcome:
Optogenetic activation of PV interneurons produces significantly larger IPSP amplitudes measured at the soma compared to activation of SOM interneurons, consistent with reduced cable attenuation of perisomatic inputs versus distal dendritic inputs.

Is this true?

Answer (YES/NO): NO